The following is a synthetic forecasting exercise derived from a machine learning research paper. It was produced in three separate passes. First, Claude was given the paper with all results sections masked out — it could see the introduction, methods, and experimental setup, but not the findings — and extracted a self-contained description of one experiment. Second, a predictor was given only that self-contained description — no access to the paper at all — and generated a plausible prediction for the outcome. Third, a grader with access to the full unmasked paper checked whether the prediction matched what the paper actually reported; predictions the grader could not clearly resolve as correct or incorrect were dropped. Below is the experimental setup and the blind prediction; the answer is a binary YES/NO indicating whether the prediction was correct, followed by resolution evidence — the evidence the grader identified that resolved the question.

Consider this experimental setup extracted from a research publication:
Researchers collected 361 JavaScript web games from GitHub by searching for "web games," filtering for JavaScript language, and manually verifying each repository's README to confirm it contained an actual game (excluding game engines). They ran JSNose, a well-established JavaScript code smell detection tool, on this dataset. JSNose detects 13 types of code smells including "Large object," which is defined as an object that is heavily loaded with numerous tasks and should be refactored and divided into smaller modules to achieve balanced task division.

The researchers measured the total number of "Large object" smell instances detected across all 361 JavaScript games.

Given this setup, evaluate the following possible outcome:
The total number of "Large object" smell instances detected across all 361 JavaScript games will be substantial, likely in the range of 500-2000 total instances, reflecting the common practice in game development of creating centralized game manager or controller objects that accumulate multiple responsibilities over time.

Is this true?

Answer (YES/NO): NO